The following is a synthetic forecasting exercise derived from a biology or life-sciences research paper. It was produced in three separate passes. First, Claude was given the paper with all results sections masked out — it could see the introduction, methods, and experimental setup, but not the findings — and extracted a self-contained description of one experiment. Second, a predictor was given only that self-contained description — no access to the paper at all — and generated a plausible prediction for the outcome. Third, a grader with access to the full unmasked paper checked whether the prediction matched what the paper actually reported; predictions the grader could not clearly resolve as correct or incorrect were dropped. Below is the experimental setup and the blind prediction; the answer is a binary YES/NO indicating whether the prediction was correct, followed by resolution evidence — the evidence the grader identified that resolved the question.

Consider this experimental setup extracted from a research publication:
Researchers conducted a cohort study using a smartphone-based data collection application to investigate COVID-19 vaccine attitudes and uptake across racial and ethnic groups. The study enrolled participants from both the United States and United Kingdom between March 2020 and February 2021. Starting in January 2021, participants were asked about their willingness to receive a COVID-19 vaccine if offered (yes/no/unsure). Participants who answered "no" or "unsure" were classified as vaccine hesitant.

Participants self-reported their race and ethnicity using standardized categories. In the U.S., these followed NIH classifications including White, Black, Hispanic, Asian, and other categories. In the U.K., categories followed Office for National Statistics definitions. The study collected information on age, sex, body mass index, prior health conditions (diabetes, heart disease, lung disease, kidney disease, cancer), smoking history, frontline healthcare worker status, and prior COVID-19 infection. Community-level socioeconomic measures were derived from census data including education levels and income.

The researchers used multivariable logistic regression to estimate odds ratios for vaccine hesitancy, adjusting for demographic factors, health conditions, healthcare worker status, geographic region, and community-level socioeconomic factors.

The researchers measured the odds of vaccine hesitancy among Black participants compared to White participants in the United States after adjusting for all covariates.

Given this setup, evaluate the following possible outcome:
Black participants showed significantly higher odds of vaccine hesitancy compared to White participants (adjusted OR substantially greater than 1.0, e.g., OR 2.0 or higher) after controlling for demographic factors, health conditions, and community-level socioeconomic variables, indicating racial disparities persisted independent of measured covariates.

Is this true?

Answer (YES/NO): YES